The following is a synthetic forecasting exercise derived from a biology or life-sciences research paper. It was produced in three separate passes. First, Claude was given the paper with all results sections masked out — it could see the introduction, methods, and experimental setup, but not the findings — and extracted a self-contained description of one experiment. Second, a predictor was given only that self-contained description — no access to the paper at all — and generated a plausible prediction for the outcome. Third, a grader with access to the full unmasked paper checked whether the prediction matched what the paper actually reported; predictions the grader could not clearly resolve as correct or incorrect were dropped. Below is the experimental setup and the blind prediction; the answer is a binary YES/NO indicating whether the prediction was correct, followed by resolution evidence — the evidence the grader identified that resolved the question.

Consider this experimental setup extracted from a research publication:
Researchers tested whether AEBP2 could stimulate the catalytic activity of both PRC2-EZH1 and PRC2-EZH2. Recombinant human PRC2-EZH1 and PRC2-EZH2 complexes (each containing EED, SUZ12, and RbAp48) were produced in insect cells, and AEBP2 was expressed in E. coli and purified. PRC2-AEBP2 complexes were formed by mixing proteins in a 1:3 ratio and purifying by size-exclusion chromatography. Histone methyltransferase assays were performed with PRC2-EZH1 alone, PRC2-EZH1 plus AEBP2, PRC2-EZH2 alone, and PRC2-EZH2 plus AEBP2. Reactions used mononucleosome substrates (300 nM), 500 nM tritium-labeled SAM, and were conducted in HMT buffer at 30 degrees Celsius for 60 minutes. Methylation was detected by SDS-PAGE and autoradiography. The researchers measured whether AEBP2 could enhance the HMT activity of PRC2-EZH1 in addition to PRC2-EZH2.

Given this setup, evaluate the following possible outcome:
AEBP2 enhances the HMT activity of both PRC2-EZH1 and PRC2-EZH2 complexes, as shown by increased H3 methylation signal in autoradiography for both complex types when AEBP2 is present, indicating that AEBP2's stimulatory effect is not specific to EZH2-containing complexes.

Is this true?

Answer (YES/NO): YES